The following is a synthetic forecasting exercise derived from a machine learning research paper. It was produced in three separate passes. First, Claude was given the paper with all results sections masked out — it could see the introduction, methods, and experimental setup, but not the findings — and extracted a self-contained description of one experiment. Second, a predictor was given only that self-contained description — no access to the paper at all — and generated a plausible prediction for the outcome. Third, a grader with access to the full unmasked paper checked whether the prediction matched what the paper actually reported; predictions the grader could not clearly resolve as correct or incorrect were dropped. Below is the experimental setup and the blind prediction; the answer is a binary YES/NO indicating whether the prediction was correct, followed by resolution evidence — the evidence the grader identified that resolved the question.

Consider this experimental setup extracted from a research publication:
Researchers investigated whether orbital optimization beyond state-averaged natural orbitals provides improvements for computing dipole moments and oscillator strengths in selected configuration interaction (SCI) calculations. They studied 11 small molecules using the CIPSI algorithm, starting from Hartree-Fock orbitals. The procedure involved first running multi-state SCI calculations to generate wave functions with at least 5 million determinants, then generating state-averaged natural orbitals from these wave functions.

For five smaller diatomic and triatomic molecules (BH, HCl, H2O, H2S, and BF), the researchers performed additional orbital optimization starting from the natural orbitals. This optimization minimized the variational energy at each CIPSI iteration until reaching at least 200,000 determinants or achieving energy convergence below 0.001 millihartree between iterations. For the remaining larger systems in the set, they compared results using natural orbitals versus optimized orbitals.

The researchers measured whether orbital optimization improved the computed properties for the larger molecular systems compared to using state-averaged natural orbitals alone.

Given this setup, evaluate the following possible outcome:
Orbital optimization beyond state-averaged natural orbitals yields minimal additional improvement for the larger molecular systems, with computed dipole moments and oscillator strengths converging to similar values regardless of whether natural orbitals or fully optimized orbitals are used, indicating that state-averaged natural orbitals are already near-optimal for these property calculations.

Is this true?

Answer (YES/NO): YES